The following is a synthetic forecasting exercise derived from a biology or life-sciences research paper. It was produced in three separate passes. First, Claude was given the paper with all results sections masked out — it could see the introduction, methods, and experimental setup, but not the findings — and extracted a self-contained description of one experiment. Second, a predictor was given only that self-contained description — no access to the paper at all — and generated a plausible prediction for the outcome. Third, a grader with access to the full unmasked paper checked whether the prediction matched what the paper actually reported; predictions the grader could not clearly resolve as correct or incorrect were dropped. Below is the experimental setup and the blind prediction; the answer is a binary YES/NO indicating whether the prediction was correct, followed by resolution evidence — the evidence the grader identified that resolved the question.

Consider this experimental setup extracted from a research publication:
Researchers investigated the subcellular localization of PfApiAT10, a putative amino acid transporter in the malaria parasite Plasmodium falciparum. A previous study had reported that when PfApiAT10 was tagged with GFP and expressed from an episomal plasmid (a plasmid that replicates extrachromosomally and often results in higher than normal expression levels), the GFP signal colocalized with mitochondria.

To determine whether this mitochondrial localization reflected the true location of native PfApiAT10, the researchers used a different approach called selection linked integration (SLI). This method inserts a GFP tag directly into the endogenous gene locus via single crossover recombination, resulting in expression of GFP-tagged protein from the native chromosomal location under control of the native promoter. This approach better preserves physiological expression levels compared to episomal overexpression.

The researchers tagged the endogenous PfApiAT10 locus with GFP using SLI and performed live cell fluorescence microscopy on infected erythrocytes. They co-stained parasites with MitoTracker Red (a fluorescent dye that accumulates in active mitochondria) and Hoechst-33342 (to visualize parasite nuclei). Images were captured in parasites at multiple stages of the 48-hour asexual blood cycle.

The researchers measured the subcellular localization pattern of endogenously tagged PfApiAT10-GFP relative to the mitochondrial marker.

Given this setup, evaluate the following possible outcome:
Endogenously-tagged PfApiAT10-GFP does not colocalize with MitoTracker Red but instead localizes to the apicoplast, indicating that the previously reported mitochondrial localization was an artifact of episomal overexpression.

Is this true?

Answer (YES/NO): NO